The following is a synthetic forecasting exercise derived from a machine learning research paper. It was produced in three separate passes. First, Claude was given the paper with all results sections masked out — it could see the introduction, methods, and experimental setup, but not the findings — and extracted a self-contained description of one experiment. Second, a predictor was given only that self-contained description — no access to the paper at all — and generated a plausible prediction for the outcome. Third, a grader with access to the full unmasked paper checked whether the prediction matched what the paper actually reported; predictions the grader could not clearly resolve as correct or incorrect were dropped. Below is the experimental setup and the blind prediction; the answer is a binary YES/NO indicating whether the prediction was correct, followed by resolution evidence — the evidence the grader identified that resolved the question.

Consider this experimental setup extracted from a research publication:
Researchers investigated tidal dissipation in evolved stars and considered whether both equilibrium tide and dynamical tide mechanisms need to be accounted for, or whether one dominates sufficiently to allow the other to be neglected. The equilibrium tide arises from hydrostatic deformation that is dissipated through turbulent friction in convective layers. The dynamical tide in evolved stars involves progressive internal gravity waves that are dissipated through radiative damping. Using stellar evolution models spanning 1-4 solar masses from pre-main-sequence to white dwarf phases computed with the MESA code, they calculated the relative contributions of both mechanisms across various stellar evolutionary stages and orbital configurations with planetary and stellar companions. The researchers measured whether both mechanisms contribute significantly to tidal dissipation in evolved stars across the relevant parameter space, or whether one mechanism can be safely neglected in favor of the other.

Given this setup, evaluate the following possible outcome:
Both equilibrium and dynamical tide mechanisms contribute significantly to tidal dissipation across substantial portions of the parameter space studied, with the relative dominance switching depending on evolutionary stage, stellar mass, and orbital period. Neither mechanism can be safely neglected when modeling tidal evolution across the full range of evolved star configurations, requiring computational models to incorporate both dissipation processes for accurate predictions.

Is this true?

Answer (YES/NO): YES